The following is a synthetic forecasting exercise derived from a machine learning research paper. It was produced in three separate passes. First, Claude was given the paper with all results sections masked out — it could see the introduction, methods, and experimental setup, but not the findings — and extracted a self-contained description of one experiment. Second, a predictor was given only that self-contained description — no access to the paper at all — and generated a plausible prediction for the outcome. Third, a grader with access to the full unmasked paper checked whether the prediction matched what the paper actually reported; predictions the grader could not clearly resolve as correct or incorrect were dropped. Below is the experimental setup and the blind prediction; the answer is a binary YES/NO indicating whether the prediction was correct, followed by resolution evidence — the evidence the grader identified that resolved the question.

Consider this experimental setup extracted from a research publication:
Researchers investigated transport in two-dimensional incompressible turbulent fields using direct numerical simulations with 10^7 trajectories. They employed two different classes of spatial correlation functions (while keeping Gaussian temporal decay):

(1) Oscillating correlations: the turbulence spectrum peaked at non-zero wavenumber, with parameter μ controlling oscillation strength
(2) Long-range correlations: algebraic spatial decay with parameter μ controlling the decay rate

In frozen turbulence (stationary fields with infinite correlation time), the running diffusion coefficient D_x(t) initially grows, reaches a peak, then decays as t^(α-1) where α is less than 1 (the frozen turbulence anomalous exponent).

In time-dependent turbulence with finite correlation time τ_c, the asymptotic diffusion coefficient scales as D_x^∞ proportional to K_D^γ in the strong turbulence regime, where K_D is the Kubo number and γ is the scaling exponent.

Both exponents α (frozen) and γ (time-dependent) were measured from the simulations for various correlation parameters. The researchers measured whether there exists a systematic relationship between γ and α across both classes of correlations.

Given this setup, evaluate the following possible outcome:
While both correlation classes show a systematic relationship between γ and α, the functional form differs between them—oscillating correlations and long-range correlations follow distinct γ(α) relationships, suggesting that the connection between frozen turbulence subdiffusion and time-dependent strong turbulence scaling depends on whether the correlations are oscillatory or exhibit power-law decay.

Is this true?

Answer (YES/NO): NO